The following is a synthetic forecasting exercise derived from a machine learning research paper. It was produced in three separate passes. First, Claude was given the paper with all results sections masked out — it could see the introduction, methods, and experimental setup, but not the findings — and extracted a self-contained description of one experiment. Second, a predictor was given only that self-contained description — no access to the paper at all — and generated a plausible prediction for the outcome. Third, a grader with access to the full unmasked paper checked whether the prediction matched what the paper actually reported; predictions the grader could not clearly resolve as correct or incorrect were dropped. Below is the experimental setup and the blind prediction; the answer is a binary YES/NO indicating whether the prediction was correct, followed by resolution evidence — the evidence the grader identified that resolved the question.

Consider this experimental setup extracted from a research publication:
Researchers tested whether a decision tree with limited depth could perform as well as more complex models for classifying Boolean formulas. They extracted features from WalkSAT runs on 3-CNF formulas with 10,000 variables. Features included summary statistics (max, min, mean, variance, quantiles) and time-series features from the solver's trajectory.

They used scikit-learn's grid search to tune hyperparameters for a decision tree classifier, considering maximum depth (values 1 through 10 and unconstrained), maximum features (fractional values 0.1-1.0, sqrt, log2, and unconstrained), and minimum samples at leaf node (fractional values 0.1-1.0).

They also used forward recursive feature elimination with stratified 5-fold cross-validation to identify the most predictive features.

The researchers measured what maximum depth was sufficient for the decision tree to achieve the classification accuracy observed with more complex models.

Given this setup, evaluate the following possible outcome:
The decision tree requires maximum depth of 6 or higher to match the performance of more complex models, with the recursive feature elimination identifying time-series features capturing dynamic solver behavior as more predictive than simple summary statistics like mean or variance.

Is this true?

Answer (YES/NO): NO